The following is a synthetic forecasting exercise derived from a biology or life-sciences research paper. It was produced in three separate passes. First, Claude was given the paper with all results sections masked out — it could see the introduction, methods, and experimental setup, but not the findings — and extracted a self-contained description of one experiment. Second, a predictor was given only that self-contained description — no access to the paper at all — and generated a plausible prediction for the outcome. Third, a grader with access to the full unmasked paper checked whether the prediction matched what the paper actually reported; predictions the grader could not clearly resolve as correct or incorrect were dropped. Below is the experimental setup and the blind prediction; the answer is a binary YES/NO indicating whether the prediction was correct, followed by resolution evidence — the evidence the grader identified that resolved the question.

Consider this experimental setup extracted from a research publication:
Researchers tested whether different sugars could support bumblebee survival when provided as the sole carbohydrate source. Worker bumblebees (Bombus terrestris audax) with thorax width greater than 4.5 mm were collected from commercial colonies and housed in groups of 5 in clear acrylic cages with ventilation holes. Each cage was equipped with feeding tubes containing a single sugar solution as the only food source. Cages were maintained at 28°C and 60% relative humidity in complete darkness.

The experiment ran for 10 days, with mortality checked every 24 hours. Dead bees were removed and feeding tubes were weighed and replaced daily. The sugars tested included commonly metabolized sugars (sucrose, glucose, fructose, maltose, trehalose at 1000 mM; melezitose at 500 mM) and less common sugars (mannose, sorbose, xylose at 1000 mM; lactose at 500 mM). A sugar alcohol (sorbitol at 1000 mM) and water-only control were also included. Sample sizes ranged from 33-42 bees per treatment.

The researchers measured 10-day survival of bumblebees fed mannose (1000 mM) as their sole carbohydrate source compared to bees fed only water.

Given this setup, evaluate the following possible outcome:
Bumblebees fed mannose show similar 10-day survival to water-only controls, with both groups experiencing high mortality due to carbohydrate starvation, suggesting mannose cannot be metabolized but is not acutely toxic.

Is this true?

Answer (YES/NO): NO